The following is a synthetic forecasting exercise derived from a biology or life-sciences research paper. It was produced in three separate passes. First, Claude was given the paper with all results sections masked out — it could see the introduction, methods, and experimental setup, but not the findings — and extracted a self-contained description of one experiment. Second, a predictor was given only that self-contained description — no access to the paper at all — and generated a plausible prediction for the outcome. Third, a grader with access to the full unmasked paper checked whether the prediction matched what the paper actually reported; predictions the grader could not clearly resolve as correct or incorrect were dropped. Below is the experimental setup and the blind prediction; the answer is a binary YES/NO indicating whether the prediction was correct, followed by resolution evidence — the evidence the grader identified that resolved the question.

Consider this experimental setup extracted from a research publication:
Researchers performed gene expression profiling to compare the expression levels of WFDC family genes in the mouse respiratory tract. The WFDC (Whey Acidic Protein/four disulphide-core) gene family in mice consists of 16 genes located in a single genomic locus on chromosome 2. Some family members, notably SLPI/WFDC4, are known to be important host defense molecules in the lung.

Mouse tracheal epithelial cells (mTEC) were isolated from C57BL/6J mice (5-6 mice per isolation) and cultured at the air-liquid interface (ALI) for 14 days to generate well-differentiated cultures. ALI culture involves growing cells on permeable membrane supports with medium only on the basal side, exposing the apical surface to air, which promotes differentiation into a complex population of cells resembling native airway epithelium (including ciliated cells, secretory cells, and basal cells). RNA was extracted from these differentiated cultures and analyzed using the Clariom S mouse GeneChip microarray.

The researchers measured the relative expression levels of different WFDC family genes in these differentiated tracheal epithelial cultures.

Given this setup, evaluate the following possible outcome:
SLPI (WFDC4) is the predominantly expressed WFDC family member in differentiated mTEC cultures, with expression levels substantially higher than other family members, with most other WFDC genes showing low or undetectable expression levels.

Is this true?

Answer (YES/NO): NO